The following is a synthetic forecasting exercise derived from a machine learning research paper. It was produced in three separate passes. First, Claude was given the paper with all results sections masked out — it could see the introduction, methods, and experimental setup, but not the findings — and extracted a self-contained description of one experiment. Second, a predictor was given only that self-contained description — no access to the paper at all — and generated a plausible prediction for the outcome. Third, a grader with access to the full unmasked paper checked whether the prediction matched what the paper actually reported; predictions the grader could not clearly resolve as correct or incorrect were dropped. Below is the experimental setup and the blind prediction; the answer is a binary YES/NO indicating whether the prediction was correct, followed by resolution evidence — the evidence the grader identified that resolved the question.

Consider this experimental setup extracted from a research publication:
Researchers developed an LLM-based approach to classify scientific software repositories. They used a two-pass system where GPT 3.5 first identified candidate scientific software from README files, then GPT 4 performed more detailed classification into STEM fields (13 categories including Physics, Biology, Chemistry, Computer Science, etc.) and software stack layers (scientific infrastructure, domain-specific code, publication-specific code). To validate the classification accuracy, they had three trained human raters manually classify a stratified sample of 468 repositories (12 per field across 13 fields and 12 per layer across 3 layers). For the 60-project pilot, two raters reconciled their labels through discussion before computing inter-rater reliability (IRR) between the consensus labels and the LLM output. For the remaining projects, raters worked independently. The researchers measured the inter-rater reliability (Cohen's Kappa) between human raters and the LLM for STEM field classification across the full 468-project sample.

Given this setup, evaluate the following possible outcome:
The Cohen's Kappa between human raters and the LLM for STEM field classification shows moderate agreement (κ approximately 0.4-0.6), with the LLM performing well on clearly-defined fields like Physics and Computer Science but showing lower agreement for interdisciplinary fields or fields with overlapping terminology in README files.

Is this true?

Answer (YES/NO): NO